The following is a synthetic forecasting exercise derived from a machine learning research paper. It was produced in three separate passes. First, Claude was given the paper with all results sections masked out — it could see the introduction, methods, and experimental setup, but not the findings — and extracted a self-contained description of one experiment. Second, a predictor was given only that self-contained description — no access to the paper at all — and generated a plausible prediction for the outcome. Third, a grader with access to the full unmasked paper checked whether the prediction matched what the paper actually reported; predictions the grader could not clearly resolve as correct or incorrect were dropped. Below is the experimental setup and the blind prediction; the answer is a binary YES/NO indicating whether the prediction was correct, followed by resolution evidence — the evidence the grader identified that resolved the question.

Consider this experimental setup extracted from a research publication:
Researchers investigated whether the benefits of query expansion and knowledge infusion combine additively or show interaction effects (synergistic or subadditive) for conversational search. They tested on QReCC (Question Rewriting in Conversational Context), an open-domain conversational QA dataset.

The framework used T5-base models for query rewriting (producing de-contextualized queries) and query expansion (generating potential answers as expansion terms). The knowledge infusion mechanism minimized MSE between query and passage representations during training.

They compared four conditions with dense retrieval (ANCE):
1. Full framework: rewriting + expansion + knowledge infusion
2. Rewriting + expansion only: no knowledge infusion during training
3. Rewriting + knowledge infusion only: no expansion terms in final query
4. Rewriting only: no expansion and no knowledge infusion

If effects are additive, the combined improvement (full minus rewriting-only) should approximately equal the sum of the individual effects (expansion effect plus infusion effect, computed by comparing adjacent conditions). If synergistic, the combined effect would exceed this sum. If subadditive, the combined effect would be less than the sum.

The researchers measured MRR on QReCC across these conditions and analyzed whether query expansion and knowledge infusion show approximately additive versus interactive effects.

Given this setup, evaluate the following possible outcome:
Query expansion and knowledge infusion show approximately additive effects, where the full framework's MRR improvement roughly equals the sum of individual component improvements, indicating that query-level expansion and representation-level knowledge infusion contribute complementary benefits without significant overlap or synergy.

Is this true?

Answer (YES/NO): YES